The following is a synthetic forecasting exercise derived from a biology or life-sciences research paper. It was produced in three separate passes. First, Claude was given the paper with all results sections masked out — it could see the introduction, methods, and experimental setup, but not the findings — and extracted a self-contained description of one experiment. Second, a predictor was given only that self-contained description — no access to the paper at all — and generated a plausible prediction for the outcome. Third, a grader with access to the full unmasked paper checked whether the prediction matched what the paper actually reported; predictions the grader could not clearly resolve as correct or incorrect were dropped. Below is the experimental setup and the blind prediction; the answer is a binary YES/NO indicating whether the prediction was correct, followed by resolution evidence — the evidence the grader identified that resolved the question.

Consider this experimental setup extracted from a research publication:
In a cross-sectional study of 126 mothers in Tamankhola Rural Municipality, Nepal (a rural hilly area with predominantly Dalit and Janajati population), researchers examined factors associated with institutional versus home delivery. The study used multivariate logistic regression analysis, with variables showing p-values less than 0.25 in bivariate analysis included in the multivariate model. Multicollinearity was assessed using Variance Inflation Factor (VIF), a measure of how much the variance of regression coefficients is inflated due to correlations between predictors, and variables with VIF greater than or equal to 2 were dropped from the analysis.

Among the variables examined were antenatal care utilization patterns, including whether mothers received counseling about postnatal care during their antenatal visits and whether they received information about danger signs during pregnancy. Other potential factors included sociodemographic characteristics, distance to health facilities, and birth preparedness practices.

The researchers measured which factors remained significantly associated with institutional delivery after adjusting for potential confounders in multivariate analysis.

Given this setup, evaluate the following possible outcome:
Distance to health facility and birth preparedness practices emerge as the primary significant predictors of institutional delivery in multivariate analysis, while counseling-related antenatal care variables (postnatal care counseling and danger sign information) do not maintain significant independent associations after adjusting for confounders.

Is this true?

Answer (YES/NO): NO